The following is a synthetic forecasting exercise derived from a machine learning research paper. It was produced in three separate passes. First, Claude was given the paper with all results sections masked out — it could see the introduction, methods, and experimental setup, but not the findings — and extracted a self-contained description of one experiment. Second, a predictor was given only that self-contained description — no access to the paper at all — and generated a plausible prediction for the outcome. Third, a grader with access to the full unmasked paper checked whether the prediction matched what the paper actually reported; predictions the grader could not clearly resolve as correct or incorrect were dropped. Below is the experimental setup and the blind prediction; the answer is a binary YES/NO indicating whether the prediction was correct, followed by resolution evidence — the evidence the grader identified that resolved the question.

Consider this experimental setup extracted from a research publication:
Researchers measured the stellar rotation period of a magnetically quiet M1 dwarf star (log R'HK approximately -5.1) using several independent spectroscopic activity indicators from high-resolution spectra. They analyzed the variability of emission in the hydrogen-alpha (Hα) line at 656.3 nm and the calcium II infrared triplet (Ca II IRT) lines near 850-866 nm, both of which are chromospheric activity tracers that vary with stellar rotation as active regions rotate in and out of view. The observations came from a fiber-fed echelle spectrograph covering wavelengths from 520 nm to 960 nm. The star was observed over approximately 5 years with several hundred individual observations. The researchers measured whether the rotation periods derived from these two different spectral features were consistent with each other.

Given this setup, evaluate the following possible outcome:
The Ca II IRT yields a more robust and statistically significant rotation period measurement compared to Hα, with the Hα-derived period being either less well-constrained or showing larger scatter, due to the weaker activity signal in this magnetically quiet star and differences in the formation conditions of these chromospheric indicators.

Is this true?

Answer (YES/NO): YES